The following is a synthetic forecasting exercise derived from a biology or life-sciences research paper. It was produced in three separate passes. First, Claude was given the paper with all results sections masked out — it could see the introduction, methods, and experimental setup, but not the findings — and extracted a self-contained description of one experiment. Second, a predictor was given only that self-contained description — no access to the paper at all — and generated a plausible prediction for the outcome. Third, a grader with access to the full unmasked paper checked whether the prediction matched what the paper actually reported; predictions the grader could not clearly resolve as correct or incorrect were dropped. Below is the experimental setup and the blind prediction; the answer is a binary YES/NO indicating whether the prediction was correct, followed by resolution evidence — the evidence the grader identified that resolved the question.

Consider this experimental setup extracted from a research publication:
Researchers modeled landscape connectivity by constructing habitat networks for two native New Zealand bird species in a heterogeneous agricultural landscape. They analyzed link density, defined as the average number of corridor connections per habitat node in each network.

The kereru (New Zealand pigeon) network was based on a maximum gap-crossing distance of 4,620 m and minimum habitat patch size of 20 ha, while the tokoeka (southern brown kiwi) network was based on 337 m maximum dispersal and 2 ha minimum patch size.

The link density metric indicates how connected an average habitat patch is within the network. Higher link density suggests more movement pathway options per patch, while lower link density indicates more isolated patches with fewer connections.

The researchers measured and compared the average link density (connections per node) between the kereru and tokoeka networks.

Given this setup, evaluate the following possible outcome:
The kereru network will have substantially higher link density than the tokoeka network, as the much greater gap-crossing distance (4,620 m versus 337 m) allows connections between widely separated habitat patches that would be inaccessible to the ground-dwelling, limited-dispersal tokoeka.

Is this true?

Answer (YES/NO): NO